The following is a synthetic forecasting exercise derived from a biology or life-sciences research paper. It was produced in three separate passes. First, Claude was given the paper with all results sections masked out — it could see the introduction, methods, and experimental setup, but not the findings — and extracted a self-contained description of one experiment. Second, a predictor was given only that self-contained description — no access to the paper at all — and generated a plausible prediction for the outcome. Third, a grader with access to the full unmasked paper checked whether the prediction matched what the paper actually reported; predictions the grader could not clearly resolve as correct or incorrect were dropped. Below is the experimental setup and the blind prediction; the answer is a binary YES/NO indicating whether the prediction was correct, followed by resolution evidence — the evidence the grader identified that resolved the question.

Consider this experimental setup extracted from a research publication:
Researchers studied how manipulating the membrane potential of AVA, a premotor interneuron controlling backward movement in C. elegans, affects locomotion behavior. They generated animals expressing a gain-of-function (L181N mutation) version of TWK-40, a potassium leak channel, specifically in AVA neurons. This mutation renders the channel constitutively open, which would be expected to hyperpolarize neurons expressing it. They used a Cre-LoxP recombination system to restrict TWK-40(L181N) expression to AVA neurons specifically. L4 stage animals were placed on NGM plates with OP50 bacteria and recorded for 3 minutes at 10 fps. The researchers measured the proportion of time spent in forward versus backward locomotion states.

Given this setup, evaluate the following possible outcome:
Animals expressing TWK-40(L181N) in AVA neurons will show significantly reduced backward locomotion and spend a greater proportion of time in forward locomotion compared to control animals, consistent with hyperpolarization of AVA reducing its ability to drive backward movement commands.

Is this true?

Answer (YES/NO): NO